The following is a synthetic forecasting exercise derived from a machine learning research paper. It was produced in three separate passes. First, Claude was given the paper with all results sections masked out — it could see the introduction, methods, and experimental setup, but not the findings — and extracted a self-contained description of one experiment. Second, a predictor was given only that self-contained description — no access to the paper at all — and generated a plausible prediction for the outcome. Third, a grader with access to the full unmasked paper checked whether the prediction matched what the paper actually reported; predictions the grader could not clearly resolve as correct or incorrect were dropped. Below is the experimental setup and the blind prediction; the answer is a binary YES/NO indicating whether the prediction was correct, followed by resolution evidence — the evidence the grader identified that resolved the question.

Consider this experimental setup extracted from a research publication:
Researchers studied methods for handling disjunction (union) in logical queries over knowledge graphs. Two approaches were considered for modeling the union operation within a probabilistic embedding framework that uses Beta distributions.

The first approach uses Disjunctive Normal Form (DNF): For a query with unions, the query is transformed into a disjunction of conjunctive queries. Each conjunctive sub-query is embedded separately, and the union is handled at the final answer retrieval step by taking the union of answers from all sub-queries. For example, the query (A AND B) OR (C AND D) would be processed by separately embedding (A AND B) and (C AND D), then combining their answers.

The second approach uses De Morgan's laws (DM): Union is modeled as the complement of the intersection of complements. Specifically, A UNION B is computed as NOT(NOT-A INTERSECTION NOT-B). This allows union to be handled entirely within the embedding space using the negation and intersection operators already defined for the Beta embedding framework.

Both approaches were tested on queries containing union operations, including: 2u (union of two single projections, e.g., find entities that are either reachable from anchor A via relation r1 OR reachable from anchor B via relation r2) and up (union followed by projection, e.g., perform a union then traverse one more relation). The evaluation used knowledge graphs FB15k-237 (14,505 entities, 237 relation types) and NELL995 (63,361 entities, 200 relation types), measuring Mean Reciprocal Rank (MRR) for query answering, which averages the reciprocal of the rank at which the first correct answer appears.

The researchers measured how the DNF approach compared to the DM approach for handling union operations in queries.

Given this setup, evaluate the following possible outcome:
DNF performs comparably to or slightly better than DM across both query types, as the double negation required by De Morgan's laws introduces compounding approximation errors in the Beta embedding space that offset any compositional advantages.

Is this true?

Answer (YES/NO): NO